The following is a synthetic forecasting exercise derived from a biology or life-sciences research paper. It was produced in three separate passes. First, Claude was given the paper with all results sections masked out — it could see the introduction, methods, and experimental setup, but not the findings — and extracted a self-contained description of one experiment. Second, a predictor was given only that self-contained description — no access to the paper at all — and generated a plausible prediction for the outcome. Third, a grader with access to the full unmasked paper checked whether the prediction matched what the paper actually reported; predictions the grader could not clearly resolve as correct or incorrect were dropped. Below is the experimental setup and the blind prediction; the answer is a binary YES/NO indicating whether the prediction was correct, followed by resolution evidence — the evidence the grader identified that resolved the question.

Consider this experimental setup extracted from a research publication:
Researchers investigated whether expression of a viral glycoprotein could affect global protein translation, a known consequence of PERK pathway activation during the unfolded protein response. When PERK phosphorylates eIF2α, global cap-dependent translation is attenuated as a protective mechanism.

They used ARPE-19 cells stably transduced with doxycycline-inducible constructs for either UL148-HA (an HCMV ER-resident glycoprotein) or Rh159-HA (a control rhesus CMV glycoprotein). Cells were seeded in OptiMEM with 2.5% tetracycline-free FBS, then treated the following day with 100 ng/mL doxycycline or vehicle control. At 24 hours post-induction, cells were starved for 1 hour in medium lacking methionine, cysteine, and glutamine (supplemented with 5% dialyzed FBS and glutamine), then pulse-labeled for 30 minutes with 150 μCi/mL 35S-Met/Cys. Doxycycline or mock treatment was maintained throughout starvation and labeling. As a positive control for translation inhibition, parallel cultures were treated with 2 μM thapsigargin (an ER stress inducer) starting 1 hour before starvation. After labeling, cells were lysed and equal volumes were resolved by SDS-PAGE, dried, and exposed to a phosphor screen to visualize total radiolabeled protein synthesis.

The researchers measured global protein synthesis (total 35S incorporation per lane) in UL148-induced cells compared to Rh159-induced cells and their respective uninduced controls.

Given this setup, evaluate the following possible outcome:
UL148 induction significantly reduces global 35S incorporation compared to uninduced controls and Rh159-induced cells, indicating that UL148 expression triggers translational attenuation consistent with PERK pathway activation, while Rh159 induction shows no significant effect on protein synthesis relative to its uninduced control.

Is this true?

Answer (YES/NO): YES